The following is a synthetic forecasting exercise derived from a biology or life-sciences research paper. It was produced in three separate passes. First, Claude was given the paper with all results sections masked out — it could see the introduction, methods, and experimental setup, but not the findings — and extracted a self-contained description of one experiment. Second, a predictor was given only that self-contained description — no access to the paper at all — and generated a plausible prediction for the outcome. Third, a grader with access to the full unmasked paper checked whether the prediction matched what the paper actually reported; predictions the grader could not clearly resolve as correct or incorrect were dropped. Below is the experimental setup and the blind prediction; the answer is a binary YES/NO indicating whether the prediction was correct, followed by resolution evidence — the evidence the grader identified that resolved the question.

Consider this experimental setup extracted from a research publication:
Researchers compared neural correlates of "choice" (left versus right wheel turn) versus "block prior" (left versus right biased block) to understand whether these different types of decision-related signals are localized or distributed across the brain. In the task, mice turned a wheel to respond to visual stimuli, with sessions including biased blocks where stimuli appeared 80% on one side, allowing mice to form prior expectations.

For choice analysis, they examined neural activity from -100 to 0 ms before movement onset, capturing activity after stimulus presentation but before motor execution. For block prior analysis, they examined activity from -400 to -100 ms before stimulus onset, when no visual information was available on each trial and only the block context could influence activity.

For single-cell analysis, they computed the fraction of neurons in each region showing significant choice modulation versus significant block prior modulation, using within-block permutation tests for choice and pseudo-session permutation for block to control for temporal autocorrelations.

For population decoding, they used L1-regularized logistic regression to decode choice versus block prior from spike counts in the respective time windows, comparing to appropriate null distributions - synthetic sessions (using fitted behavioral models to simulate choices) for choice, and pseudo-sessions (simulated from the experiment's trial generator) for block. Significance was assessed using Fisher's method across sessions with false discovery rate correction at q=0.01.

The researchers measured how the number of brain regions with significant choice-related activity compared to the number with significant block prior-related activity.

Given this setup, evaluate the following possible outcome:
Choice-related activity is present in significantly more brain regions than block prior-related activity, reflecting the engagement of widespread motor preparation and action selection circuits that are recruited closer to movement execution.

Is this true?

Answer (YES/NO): YES